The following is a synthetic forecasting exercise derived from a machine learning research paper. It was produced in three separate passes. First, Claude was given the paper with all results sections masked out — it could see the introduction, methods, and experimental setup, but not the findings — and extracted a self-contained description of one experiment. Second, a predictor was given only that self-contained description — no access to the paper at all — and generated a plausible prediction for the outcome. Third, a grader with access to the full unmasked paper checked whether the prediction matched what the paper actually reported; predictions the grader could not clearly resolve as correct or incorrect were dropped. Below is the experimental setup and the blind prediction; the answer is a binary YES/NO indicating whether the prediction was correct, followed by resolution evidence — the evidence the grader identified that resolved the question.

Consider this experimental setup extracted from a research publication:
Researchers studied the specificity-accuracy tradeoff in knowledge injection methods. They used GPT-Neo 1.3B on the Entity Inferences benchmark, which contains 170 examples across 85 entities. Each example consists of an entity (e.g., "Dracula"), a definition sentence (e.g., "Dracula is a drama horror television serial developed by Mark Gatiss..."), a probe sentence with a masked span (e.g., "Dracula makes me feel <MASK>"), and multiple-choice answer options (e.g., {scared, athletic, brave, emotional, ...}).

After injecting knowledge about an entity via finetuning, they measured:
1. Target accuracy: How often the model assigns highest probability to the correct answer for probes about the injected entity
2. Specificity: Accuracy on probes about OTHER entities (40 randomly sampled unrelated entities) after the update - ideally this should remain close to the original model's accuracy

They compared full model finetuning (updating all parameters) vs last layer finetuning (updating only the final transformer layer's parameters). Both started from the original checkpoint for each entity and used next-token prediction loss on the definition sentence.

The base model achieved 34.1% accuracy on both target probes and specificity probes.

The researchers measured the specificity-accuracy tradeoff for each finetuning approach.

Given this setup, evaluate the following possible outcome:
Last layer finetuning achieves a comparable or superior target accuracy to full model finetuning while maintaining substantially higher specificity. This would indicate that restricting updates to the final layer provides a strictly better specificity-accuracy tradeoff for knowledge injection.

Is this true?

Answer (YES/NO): NO